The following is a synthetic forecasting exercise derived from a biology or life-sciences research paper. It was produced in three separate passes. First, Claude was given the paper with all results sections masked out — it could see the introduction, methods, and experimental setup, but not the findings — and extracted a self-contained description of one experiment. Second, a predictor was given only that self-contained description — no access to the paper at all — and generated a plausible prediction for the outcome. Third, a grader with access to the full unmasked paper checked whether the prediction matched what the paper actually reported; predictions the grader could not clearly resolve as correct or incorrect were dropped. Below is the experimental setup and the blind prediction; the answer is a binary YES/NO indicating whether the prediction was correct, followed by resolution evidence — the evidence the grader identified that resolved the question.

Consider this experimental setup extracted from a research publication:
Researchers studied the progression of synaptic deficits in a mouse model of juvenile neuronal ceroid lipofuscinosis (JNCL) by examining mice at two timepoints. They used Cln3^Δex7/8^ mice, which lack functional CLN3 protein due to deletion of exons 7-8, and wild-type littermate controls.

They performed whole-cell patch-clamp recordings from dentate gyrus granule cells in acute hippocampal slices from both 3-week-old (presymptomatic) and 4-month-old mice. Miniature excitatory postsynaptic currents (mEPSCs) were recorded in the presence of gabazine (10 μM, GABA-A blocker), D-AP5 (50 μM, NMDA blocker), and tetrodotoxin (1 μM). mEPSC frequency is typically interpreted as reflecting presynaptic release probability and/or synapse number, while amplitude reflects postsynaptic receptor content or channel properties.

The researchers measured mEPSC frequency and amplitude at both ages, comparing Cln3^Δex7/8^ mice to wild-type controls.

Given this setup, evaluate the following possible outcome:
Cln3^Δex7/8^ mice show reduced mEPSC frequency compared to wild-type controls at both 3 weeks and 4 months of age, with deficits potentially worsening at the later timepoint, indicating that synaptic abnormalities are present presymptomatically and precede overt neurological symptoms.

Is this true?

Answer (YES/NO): YES